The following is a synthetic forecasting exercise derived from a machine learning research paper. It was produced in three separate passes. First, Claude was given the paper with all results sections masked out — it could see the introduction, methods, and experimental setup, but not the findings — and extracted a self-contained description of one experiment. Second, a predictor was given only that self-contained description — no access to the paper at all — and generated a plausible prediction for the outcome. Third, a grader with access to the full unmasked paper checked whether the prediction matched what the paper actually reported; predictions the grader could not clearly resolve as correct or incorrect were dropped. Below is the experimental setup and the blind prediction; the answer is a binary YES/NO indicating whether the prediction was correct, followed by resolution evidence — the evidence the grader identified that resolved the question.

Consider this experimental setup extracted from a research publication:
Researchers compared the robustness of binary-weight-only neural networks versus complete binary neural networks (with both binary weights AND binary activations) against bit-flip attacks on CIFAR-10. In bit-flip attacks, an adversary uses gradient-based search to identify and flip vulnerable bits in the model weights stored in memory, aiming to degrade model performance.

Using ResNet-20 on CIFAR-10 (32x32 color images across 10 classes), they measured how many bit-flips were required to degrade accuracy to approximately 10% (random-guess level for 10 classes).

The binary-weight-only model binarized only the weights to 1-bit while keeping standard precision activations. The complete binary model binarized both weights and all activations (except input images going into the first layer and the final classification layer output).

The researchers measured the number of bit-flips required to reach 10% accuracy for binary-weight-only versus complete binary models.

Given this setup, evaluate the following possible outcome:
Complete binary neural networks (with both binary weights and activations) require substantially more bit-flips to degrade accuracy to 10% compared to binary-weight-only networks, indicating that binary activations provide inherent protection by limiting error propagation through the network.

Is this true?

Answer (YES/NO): YES